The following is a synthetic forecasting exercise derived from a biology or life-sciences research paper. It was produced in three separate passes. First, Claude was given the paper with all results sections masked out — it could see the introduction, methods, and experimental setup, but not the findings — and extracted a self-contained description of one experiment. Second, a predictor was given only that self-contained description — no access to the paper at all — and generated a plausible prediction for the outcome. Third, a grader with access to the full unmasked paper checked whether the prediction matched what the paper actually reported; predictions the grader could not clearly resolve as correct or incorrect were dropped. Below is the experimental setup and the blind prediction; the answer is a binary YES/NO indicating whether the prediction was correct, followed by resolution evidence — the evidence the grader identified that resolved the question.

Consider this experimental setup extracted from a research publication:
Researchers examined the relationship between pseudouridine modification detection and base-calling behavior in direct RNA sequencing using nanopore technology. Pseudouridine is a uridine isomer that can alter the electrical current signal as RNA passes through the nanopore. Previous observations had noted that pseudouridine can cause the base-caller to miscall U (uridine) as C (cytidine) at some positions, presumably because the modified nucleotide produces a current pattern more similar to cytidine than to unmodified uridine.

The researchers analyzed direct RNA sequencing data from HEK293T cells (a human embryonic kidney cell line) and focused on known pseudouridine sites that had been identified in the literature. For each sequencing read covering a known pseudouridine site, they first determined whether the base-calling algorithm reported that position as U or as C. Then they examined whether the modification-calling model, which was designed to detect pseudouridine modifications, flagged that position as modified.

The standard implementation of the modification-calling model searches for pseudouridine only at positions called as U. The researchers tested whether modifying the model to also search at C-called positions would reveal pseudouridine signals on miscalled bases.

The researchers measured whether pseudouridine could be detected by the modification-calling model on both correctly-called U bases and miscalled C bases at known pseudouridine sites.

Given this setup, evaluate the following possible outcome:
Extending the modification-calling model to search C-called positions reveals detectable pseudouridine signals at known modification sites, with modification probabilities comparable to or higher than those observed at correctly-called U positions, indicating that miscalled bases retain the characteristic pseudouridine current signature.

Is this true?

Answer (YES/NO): YES